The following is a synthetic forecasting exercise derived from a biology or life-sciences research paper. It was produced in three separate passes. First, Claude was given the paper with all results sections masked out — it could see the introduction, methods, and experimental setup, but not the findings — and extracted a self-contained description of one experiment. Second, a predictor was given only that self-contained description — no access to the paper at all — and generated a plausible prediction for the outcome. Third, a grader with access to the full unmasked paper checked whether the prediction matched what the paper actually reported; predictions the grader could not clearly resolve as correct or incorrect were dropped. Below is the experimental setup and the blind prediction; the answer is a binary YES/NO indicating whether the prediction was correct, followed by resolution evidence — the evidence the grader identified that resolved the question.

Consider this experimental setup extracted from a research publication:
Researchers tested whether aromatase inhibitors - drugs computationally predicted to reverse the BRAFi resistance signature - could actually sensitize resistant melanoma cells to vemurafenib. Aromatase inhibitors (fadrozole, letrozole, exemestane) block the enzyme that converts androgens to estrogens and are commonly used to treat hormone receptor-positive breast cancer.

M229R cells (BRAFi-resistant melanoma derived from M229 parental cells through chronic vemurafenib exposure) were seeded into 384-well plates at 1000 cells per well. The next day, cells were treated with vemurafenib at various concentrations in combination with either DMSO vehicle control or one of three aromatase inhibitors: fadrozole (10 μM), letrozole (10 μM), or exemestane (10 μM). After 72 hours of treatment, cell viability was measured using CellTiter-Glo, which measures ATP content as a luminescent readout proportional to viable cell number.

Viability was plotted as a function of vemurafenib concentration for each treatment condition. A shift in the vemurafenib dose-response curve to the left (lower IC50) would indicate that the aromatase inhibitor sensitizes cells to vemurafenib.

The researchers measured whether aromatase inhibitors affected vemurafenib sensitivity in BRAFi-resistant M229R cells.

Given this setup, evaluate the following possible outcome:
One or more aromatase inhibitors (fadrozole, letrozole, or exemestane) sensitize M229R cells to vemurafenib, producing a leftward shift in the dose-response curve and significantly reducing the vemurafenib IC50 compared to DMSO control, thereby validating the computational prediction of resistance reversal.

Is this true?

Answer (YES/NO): NO